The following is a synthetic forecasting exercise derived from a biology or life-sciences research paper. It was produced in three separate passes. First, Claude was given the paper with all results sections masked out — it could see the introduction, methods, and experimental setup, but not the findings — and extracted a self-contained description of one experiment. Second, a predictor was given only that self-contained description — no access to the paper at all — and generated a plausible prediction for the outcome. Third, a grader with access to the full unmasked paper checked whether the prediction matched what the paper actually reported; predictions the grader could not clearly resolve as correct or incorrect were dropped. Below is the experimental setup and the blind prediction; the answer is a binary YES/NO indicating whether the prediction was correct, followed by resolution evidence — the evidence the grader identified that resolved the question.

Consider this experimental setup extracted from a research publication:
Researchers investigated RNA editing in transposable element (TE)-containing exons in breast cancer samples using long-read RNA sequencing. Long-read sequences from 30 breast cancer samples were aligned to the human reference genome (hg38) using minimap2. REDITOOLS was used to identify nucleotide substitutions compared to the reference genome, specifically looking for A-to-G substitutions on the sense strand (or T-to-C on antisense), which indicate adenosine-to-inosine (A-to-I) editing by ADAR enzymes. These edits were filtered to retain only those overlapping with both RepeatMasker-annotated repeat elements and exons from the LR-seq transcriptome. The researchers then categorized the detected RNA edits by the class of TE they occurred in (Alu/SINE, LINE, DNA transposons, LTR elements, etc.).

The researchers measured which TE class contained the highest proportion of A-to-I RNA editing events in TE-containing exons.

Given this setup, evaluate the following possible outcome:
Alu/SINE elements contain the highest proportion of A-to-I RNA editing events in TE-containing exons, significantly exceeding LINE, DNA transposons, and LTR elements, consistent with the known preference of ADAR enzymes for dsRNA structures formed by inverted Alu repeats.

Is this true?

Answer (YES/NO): YES